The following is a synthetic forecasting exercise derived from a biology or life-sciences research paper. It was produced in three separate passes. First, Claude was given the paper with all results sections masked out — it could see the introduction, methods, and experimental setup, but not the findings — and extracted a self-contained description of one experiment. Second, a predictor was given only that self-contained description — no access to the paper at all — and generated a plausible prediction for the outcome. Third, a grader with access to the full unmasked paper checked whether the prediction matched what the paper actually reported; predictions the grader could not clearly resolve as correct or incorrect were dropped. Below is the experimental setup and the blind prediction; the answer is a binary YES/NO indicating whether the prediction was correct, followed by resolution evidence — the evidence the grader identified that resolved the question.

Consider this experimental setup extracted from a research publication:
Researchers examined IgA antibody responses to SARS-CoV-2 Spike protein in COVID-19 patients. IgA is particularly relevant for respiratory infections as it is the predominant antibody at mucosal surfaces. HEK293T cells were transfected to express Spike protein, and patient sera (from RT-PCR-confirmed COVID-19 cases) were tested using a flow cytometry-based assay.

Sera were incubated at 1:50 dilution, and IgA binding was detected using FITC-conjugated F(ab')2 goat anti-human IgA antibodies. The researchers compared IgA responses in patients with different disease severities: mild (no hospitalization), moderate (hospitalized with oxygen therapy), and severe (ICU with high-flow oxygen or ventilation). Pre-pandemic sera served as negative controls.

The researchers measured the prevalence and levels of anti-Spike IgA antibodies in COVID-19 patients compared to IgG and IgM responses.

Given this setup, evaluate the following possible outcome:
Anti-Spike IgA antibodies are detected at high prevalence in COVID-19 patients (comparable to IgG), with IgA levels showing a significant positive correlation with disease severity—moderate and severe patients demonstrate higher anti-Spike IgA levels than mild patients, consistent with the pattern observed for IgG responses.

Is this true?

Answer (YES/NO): YES